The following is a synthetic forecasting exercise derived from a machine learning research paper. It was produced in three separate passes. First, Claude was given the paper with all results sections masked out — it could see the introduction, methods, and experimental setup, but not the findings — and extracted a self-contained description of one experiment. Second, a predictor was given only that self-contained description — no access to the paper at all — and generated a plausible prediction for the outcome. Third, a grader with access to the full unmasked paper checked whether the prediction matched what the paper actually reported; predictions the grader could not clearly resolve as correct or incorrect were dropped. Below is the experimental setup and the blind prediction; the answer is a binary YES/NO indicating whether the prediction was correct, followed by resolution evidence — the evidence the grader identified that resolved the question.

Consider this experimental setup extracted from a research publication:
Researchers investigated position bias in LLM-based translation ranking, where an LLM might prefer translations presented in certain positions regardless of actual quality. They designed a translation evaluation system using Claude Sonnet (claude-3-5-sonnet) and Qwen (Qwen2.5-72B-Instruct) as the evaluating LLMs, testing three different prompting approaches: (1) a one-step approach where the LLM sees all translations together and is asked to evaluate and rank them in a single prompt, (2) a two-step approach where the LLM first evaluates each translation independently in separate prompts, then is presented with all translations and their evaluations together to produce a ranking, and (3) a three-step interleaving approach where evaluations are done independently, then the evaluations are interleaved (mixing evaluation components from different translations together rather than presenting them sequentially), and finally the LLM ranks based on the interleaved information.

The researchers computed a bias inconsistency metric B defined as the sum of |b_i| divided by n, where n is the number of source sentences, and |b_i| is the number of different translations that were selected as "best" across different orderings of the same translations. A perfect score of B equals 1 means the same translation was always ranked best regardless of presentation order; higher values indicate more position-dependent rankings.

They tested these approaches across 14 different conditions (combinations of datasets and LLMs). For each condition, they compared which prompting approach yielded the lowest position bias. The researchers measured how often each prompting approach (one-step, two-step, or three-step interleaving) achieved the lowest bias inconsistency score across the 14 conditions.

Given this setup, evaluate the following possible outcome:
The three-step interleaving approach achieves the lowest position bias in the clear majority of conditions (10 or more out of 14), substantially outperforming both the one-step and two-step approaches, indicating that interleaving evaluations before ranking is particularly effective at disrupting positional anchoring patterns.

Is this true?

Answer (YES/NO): YES